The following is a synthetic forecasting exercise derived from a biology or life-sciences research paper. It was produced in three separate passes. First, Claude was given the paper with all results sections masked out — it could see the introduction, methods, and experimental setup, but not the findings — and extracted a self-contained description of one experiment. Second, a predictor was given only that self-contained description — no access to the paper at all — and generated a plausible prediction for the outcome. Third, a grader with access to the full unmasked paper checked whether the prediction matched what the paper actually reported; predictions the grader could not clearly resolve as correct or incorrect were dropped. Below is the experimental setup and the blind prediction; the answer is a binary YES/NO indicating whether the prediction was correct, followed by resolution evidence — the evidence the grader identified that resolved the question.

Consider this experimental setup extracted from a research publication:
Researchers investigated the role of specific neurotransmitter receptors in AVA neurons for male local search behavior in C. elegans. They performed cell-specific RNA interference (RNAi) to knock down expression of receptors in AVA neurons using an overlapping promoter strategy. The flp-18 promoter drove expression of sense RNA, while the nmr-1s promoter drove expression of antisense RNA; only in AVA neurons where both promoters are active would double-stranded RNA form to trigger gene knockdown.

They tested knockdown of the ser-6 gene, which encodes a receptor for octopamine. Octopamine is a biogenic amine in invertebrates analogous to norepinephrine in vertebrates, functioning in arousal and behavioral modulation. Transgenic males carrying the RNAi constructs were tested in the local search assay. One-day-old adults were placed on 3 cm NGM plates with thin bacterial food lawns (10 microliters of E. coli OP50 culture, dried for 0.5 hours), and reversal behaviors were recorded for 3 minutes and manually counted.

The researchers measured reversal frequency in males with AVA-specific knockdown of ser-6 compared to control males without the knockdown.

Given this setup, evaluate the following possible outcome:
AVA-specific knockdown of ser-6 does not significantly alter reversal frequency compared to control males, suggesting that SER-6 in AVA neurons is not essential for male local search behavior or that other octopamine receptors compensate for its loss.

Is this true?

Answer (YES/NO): YES